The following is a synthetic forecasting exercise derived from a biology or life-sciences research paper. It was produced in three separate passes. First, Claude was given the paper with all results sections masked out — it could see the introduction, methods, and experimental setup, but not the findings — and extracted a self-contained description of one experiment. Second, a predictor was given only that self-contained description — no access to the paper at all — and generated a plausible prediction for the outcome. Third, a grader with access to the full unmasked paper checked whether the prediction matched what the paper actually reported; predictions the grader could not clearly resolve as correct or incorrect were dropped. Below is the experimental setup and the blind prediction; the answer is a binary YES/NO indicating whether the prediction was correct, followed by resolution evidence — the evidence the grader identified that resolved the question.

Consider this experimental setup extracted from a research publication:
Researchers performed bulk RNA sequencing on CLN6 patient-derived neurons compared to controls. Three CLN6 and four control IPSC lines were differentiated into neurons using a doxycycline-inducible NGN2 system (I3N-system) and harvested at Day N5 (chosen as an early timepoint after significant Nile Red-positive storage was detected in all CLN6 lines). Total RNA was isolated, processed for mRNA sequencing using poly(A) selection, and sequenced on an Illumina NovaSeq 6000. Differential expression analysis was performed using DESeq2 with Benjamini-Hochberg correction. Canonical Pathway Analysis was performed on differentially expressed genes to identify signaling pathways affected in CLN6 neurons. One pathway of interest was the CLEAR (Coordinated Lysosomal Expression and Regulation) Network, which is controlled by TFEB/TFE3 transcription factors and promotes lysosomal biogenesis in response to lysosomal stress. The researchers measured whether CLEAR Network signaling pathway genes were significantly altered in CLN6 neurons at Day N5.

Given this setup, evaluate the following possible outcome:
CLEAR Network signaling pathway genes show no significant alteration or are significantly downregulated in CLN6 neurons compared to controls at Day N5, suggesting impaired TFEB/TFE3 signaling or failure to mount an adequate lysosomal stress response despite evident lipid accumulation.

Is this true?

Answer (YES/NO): YES